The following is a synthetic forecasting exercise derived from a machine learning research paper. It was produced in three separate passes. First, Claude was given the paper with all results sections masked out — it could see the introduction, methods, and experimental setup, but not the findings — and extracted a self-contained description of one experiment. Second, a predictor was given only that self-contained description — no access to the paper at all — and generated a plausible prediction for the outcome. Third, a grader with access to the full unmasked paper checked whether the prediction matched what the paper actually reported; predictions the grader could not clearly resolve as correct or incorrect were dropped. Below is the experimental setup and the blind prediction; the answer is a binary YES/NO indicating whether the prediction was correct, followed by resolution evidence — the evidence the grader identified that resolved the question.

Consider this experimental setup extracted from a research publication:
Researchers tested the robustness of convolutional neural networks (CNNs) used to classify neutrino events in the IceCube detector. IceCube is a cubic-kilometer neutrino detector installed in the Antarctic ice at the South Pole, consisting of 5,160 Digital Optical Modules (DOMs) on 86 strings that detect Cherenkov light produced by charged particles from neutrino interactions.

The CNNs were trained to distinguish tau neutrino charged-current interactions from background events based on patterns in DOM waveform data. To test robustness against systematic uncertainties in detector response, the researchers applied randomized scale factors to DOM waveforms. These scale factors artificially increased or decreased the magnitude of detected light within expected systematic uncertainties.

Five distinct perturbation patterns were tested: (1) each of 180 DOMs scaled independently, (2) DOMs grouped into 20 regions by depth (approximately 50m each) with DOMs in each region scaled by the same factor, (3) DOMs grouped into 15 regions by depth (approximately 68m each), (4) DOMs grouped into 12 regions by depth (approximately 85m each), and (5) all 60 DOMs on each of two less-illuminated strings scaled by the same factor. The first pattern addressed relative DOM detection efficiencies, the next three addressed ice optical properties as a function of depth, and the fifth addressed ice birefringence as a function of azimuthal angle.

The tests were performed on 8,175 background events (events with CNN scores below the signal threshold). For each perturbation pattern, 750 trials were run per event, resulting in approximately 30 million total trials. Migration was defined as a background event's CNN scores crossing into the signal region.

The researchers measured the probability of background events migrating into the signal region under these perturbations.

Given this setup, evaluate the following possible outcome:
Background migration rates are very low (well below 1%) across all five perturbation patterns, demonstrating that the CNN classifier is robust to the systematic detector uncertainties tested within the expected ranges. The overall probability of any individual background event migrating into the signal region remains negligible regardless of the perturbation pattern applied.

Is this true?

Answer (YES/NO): YES